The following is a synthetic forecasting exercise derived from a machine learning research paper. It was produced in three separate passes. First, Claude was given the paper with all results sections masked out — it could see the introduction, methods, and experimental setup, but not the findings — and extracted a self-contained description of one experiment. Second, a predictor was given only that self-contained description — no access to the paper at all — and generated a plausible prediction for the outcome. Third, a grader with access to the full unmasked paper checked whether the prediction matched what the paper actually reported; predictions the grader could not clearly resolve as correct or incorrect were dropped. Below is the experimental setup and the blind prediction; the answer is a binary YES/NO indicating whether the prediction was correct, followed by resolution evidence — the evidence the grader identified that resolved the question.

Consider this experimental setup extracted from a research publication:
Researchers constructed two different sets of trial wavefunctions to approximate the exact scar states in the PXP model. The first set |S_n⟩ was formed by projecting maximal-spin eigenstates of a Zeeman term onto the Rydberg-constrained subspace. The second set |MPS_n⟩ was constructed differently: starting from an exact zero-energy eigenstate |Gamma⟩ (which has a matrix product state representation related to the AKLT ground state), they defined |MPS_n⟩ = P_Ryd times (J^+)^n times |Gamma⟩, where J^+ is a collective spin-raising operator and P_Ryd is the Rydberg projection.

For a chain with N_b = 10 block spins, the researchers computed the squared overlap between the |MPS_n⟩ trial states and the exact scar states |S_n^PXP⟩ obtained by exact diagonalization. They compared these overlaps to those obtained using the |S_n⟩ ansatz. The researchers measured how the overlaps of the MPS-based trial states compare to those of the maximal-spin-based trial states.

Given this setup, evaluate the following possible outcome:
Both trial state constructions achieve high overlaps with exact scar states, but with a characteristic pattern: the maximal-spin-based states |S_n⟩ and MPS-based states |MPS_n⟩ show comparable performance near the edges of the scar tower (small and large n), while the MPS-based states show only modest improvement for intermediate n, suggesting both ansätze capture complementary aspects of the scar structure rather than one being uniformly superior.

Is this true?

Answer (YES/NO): NO